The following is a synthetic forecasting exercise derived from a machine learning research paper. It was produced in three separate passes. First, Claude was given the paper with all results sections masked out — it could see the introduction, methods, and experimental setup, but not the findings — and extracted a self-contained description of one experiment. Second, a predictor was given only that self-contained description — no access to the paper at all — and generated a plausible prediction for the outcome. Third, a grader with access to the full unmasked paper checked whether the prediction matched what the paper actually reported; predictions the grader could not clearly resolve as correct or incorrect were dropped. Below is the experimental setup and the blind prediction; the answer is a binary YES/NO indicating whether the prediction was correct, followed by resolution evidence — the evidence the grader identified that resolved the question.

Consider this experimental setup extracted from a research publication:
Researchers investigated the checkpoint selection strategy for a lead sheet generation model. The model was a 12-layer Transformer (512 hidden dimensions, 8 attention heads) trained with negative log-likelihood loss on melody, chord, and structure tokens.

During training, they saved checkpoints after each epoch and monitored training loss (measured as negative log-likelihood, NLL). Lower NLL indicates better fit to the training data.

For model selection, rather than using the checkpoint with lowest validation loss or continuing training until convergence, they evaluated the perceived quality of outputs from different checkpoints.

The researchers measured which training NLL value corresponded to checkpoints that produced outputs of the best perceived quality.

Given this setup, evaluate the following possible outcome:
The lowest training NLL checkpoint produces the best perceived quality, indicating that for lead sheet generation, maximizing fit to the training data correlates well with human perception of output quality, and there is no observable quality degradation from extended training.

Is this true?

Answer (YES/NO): NO